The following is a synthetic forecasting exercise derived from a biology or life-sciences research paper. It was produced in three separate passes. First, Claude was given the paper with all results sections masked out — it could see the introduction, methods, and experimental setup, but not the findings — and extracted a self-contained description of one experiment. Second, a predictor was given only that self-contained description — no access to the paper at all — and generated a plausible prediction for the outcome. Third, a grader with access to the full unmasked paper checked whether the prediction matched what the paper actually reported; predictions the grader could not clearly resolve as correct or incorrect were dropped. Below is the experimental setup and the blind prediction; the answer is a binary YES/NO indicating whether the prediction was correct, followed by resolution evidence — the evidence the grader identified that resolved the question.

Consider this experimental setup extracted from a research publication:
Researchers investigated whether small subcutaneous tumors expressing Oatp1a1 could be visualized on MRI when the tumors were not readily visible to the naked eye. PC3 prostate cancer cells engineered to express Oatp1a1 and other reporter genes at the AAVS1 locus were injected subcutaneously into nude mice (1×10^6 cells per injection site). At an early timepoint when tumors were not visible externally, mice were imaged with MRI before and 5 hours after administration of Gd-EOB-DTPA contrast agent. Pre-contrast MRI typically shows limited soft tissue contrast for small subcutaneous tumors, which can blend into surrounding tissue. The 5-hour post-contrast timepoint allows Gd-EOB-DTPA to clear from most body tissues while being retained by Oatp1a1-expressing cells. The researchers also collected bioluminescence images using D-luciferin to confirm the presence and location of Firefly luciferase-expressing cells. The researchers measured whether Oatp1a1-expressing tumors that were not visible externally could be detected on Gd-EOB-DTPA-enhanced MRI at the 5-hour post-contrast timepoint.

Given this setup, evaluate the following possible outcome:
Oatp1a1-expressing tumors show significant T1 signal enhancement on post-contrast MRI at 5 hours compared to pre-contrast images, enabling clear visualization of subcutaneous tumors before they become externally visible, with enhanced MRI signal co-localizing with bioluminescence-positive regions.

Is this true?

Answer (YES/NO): YES